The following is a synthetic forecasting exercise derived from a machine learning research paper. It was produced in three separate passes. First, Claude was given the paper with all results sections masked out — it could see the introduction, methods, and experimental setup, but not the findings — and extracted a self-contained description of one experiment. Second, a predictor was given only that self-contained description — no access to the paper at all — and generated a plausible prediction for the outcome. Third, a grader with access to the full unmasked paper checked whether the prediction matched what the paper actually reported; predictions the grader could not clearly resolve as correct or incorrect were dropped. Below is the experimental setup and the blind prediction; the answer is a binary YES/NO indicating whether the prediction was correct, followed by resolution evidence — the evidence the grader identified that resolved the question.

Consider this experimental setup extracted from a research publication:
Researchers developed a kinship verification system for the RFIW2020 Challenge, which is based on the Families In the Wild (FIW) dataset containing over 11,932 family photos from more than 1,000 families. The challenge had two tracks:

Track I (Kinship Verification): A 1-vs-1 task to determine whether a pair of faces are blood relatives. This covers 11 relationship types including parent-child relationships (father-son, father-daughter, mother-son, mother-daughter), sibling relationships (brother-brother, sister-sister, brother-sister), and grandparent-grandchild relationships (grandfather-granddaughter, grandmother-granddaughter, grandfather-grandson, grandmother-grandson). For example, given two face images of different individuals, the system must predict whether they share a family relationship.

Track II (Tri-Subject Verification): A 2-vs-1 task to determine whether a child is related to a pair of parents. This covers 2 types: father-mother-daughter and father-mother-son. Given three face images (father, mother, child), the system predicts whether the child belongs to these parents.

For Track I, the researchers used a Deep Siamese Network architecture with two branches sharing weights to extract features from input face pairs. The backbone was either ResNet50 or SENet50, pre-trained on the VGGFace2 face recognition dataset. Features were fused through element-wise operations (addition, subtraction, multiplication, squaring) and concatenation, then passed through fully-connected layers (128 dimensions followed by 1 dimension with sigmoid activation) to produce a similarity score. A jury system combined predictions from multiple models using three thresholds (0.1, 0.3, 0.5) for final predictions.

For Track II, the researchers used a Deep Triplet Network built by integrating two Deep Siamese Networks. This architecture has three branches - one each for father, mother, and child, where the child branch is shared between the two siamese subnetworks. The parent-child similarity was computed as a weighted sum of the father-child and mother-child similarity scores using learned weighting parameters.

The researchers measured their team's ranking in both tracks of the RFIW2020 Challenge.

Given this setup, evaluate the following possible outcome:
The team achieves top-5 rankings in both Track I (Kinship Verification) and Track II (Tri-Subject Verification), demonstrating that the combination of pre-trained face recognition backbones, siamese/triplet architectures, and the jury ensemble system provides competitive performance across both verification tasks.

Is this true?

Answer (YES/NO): YES